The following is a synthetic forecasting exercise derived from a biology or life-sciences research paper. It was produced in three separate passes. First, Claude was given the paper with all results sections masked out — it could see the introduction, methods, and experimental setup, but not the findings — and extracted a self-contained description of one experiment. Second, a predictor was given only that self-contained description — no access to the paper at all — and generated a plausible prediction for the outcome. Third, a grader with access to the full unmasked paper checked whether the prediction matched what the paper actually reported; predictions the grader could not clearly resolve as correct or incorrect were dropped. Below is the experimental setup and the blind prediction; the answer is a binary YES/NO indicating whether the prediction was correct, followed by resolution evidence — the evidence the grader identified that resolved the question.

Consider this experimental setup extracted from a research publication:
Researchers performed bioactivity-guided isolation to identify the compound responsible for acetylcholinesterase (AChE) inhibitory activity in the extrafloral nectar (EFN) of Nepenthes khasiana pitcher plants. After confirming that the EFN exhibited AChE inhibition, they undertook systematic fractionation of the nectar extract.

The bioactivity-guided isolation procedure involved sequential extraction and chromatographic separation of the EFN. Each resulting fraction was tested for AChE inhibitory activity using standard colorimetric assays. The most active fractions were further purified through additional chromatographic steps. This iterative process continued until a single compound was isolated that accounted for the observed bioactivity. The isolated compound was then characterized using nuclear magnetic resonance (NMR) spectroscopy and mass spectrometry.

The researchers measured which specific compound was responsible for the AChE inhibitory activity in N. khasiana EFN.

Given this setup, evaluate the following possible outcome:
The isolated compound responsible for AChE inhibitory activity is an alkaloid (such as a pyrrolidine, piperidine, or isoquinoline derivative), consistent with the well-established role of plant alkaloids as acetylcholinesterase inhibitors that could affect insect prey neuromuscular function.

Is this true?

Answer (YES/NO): NO